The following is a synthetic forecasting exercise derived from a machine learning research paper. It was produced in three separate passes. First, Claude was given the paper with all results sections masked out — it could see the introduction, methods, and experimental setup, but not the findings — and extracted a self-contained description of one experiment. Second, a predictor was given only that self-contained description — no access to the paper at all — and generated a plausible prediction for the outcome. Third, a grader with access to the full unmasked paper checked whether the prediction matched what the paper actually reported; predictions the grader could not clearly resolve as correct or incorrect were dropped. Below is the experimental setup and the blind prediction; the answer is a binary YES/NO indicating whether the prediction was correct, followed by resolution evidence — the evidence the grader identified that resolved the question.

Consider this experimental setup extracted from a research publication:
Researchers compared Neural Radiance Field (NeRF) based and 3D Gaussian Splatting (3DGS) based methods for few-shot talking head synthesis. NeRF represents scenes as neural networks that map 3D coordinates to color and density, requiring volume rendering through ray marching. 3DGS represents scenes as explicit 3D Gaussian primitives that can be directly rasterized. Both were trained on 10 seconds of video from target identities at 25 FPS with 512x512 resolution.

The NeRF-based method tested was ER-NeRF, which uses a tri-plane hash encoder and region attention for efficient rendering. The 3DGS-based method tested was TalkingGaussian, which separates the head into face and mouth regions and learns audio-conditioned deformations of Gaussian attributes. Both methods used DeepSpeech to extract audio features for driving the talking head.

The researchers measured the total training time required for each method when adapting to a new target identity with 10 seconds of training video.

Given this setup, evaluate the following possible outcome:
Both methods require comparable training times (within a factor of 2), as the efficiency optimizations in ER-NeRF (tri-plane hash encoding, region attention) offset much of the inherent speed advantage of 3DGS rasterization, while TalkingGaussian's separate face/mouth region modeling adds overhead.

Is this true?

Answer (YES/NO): NO